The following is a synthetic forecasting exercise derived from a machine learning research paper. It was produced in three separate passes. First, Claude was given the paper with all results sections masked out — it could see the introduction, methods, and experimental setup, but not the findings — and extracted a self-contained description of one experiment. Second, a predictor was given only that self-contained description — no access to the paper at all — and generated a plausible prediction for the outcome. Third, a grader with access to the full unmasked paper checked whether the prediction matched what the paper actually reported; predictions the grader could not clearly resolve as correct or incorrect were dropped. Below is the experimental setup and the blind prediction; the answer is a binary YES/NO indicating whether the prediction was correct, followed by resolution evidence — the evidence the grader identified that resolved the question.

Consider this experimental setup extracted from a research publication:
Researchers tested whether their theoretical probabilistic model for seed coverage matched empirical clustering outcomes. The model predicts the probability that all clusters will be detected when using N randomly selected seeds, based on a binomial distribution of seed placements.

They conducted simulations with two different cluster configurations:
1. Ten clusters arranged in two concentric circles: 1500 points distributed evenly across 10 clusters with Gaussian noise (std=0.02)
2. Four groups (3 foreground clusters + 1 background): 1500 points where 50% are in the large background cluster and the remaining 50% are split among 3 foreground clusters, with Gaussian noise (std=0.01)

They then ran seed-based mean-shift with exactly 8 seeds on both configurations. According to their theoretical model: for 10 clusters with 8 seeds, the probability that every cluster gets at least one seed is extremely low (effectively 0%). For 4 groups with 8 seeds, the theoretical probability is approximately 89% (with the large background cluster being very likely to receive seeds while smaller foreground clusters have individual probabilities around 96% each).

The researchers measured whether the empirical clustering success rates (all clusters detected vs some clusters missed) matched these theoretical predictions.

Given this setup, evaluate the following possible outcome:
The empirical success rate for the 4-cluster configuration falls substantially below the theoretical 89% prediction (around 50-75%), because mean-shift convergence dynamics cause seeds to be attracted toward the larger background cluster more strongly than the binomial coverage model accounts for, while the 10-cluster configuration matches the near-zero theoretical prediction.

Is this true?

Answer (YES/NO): NO